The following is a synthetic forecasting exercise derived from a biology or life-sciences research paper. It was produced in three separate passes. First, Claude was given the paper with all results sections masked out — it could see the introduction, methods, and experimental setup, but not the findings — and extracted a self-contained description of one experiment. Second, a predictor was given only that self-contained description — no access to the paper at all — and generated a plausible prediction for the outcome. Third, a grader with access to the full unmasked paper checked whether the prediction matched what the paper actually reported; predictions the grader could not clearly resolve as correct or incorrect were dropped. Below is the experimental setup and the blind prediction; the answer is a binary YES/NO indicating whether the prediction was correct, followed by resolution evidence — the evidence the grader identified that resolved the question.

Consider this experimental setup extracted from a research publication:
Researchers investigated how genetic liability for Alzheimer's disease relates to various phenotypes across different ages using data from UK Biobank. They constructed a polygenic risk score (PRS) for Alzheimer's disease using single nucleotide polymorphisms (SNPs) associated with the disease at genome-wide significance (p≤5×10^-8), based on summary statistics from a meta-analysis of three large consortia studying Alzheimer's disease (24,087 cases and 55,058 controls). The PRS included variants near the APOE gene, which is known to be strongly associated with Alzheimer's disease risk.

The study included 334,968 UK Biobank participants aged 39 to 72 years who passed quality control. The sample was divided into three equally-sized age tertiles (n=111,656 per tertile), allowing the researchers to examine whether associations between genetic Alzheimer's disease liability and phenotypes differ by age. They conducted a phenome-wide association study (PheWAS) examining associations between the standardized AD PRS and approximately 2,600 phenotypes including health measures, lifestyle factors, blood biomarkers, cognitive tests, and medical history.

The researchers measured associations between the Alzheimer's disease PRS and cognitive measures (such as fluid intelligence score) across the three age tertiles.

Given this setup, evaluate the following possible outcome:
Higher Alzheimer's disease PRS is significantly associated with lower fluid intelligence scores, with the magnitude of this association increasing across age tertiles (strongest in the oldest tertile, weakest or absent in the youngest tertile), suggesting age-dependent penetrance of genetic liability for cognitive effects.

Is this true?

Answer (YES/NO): NO